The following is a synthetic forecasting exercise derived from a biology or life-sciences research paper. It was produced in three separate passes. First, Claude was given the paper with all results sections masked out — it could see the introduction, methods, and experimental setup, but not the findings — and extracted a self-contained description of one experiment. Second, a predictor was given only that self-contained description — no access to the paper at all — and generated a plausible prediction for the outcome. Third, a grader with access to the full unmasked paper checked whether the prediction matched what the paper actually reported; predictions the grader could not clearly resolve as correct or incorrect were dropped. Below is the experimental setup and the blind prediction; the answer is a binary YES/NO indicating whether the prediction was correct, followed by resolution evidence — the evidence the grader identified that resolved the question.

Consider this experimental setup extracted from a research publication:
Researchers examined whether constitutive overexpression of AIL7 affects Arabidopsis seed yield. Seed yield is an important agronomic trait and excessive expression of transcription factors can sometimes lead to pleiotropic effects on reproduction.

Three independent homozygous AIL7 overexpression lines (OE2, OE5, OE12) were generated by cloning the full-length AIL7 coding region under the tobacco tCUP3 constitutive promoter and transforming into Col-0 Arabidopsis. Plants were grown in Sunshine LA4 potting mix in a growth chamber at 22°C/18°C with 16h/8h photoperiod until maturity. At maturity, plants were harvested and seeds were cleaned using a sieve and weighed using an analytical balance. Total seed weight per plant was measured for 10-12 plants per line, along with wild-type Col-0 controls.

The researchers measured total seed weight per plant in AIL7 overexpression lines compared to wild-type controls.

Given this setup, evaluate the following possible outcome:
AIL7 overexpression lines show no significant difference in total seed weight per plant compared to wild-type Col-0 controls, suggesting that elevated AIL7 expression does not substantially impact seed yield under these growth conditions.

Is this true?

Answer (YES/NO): YES